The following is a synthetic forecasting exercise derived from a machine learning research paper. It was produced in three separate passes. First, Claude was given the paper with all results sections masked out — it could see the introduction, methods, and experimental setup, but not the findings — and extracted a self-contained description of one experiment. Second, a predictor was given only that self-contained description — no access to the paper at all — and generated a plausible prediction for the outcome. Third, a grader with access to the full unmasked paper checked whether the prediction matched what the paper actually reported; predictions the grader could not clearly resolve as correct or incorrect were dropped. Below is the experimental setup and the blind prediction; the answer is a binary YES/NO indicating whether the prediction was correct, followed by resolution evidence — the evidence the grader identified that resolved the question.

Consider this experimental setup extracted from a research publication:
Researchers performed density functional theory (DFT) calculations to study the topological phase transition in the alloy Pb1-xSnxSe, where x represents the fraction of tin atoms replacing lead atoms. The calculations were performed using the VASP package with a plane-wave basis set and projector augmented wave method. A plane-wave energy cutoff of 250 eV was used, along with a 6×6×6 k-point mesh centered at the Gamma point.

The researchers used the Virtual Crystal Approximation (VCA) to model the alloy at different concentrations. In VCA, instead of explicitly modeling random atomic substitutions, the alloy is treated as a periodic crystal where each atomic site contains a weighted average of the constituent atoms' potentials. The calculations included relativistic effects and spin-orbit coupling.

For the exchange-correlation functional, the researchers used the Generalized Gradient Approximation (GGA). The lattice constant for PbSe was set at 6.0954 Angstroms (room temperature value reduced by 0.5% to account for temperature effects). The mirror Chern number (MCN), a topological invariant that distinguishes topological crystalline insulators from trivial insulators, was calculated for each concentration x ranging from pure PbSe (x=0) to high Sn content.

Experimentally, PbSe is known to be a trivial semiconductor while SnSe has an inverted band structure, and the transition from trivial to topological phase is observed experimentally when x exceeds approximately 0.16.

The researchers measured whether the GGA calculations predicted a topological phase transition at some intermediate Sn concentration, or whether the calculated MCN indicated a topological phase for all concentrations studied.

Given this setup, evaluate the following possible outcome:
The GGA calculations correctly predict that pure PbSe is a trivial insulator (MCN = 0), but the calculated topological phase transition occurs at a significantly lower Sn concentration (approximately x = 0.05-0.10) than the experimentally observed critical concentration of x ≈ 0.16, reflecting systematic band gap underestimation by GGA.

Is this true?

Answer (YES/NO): NO